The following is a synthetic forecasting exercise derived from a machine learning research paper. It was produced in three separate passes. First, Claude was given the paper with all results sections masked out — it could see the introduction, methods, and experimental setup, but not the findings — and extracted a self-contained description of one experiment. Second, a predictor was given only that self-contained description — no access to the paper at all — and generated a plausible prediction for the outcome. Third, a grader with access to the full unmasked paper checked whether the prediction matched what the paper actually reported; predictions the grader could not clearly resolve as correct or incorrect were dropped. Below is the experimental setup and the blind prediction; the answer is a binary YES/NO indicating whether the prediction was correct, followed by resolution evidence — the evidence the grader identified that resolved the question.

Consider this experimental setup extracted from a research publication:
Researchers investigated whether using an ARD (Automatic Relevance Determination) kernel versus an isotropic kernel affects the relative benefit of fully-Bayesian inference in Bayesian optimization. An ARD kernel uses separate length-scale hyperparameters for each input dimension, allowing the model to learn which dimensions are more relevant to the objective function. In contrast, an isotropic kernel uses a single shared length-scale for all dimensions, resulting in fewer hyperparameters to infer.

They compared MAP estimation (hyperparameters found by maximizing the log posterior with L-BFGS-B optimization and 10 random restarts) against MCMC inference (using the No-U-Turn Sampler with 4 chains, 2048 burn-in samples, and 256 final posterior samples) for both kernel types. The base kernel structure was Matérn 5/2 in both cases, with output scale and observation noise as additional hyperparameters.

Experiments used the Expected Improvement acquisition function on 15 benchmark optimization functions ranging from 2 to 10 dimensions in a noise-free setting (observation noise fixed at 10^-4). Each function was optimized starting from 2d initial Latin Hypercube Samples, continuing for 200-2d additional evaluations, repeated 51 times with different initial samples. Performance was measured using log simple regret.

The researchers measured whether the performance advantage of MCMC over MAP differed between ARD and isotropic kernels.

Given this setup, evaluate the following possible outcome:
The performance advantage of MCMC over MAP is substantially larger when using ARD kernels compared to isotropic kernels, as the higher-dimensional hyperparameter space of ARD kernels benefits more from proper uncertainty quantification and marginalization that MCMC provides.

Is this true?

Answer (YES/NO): YES